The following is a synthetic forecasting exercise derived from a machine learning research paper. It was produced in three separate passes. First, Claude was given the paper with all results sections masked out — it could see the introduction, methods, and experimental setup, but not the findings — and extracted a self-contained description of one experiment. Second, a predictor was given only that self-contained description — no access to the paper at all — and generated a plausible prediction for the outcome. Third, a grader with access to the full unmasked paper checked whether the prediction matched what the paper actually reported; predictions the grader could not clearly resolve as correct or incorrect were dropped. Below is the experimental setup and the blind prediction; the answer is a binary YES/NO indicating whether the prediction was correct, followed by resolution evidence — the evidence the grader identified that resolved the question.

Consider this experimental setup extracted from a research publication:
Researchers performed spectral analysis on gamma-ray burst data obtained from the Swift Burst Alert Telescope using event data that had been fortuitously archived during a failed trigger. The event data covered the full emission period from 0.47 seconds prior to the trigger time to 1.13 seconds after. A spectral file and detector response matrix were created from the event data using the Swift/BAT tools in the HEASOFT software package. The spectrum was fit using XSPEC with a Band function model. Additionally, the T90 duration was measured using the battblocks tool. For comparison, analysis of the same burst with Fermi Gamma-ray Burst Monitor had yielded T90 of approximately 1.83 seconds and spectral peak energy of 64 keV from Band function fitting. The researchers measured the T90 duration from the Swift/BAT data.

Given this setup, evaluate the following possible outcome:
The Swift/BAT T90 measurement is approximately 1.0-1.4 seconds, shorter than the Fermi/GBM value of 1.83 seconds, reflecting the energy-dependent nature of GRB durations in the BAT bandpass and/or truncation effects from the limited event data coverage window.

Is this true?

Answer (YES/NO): YES